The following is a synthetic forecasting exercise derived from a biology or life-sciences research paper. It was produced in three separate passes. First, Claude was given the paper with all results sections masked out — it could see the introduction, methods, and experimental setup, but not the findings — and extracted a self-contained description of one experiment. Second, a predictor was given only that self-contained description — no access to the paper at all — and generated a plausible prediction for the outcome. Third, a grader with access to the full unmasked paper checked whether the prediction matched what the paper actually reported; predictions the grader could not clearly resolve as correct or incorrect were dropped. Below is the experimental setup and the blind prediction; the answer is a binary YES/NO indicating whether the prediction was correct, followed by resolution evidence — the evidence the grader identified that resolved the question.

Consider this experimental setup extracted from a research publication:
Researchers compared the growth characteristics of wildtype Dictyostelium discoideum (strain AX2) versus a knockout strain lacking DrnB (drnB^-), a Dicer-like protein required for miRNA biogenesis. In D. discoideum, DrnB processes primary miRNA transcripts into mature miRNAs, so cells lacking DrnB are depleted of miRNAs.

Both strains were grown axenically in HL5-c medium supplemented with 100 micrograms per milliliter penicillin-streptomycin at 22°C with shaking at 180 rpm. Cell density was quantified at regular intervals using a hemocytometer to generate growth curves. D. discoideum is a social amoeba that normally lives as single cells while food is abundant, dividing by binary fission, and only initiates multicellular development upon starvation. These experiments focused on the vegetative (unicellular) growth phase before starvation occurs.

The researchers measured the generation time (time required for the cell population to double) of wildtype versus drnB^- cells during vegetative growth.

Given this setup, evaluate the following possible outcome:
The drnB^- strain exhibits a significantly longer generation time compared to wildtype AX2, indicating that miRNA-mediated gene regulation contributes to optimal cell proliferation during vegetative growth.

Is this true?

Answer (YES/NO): YES